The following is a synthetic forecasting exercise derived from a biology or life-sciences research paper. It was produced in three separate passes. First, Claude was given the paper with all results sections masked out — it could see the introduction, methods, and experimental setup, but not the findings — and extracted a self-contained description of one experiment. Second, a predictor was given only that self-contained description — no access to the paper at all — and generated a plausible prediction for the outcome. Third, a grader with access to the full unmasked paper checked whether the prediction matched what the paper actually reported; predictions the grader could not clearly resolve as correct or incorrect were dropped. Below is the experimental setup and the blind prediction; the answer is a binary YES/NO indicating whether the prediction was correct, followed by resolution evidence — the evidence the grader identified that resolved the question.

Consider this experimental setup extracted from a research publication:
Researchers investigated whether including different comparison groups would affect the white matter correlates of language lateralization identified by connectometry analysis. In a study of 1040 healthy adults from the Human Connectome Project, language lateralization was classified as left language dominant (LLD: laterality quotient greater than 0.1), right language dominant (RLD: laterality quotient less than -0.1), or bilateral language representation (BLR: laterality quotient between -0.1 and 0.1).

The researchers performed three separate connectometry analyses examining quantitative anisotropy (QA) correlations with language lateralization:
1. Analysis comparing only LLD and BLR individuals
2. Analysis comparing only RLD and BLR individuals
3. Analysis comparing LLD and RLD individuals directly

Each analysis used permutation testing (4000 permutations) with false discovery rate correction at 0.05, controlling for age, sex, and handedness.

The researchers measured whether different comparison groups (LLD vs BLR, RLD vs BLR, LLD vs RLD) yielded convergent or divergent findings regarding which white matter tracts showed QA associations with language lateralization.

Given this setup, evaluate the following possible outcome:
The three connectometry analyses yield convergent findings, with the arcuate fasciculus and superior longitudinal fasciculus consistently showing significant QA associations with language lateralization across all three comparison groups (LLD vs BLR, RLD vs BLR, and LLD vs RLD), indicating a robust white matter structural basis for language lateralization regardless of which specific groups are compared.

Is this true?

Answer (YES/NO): NO